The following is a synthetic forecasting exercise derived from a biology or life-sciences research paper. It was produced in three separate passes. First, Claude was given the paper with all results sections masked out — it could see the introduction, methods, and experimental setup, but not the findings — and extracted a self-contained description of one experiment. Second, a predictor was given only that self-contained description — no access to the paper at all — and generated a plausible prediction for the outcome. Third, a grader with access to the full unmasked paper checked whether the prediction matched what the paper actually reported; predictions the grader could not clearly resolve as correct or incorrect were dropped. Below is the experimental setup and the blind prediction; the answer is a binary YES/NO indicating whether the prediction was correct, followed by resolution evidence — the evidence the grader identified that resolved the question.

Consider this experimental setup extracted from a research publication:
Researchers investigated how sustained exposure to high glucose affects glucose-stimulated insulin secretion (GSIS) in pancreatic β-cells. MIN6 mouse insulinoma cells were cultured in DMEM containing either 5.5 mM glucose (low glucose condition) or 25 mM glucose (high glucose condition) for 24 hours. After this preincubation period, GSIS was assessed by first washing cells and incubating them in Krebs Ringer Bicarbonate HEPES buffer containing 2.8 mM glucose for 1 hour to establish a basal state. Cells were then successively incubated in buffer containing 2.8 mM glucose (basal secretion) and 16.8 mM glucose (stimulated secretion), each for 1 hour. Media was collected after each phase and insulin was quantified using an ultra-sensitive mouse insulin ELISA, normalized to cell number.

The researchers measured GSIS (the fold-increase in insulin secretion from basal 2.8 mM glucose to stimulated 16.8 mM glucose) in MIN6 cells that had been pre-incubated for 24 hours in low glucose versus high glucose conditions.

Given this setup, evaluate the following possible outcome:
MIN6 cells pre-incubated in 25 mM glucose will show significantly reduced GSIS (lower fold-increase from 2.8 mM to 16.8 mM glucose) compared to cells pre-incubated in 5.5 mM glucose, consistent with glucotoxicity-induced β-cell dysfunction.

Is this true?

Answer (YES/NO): YES